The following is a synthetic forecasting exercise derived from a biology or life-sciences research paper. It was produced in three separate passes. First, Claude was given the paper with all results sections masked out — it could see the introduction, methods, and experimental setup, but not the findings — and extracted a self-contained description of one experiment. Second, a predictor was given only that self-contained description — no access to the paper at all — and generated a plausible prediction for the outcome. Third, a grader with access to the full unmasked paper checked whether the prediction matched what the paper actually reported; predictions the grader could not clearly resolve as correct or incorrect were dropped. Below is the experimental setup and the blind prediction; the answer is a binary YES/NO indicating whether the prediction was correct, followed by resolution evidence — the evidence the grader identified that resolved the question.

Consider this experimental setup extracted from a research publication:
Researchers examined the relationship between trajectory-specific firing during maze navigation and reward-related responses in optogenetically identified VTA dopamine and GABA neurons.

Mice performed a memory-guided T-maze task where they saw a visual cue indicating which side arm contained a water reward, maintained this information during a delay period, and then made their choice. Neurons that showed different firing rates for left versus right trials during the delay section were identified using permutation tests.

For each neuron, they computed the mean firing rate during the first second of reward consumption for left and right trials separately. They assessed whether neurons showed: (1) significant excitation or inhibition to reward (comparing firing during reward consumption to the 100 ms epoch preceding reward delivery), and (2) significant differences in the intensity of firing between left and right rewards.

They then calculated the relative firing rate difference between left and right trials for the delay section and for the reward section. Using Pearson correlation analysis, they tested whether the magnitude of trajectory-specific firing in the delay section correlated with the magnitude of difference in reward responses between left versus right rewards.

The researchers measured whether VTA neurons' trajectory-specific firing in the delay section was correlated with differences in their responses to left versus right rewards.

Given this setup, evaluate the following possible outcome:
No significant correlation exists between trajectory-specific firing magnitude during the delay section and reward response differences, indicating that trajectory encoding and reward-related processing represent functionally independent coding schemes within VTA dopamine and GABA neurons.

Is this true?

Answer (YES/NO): YES